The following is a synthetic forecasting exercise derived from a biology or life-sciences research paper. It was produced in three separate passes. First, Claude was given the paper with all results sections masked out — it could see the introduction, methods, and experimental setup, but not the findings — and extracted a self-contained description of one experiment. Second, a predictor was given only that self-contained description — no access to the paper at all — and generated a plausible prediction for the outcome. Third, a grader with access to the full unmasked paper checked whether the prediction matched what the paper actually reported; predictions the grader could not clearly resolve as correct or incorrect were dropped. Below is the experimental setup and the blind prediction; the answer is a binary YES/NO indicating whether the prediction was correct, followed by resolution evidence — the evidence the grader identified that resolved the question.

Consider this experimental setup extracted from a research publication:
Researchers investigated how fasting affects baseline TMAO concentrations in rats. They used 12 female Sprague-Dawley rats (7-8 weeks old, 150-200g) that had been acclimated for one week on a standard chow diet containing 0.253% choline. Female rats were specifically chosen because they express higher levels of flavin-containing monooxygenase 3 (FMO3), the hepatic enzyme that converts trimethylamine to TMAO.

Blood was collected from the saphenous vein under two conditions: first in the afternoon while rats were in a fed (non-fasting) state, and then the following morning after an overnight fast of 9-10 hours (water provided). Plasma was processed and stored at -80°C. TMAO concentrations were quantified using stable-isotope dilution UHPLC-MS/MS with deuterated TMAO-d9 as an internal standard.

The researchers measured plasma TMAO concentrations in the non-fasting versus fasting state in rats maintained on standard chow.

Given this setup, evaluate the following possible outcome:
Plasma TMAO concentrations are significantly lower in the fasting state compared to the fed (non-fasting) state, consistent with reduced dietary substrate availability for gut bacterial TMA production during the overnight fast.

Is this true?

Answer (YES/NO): NO